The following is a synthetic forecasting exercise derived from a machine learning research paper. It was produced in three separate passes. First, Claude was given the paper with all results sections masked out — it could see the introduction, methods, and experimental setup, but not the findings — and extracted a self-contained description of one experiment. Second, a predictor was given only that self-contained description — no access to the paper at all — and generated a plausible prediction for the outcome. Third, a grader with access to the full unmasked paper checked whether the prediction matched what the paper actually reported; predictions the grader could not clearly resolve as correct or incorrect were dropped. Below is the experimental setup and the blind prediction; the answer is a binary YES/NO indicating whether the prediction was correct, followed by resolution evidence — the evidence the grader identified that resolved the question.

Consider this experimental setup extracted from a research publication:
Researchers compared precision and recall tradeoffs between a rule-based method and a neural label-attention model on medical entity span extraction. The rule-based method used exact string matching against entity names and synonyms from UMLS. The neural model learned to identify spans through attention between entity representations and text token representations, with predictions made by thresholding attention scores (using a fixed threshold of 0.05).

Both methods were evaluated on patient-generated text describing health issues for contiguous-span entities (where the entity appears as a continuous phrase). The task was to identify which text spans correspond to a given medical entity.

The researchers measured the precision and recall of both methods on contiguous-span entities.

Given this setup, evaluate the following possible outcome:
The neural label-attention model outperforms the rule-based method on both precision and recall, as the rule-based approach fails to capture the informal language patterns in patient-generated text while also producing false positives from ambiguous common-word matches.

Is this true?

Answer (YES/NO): NO